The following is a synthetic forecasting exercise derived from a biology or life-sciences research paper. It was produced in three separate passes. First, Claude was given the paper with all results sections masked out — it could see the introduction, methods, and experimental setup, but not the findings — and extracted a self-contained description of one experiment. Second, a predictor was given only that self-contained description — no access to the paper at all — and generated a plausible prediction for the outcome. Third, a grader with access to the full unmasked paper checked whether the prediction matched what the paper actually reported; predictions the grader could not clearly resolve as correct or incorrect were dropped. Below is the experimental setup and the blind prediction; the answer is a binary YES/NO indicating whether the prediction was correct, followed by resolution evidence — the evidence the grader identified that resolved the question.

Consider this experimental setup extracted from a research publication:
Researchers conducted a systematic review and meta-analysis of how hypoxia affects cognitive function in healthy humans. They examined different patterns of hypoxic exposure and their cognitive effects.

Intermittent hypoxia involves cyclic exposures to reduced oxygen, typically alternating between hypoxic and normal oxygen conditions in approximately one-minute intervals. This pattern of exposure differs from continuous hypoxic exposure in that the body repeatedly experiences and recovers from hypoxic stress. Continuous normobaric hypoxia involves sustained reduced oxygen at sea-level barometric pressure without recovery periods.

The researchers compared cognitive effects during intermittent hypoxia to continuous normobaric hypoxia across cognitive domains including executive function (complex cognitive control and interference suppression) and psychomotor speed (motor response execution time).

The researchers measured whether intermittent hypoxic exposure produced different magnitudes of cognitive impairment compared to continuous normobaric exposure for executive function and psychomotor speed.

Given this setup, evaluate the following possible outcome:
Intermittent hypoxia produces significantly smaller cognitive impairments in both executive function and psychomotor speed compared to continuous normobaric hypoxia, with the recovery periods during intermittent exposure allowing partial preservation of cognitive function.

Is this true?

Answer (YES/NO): YES